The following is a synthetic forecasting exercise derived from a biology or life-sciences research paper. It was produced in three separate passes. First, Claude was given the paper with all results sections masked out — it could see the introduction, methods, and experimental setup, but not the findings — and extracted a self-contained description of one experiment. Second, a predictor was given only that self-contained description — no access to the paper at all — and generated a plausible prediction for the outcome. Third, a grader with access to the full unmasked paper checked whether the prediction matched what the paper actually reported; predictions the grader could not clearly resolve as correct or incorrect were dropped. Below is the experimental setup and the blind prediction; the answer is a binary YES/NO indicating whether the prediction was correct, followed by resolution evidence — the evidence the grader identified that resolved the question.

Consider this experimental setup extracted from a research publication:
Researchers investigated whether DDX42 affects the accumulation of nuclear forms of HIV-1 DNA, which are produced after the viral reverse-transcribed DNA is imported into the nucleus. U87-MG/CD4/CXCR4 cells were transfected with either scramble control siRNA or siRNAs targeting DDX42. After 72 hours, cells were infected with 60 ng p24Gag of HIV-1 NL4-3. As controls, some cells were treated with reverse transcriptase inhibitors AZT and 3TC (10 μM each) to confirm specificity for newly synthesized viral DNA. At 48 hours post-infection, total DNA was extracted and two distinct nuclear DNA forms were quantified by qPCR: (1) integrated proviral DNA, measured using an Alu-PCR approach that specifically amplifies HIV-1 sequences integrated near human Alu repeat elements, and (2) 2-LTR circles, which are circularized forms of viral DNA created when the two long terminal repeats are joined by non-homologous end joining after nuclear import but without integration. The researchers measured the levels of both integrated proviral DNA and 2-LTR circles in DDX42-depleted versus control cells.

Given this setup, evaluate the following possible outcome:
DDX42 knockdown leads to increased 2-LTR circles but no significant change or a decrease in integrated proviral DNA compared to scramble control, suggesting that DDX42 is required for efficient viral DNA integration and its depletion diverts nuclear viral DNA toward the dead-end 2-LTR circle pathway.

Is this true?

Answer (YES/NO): NO